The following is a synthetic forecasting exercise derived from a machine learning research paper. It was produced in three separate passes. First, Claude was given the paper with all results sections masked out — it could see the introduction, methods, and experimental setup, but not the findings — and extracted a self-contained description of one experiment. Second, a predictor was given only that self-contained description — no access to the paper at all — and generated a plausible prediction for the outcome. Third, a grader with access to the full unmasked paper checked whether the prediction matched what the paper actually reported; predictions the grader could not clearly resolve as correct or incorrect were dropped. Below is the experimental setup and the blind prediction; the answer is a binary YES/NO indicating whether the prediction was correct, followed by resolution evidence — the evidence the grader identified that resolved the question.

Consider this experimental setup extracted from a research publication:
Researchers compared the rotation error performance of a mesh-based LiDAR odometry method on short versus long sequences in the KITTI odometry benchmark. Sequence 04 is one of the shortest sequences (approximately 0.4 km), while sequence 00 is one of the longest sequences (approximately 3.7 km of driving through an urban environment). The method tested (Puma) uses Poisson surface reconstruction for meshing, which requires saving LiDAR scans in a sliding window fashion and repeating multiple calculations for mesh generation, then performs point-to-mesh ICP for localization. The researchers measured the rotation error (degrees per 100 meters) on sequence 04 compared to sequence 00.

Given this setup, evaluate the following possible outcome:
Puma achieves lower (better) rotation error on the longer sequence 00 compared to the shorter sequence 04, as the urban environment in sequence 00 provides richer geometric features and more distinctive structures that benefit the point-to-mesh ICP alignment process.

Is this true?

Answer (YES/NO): YES